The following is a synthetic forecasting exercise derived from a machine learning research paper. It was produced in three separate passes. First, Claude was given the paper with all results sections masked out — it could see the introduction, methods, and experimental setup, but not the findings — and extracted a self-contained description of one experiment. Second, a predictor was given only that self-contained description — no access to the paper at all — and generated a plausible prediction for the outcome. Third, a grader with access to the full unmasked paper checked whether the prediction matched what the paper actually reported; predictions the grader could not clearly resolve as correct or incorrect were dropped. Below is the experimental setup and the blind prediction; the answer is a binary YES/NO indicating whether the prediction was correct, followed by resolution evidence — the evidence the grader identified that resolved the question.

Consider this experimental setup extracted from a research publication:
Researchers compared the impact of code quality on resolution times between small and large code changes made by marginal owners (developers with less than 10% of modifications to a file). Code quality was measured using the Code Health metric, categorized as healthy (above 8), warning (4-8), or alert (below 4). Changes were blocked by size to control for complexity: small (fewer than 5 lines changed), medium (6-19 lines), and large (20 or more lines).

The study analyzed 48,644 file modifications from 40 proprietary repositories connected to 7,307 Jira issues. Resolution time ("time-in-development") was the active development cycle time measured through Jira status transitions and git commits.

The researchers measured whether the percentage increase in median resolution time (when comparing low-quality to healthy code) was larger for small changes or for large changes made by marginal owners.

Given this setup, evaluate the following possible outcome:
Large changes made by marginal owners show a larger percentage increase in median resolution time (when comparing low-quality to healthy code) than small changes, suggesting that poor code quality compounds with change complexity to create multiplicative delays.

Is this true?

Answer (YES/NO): YES